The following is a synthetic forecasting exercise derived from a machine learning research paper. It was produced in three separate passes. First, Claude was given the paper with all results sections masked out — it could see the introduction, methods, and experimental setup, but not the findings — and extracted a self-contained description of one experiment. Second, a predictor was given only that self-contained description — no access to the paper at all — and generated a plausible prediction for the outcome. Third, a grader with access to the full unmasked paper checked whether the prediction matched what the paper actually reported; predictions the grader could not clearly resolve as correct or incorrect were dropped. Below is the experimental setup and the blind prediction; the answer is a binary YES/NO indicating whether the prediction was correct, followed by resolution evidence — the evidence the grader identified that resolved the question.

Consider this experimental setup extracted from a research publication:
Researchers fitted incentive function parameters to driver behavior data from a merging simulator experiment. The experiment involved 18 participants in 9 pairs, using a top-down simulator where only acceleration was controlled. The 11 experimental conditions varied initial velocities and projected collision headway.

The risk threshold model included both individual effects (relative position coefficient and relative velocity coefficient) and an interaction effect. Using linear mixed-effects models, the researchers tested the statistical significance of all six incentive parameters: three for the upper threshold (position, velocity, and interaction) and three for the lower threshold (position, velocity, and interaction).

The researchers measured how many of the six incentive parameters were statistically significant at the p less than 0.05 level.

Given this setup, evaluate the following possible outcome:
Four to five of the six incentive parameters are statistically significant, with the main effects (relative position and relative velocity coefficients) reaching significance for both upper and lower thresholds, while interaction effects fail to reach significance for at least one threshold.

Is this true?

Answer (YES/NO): NO